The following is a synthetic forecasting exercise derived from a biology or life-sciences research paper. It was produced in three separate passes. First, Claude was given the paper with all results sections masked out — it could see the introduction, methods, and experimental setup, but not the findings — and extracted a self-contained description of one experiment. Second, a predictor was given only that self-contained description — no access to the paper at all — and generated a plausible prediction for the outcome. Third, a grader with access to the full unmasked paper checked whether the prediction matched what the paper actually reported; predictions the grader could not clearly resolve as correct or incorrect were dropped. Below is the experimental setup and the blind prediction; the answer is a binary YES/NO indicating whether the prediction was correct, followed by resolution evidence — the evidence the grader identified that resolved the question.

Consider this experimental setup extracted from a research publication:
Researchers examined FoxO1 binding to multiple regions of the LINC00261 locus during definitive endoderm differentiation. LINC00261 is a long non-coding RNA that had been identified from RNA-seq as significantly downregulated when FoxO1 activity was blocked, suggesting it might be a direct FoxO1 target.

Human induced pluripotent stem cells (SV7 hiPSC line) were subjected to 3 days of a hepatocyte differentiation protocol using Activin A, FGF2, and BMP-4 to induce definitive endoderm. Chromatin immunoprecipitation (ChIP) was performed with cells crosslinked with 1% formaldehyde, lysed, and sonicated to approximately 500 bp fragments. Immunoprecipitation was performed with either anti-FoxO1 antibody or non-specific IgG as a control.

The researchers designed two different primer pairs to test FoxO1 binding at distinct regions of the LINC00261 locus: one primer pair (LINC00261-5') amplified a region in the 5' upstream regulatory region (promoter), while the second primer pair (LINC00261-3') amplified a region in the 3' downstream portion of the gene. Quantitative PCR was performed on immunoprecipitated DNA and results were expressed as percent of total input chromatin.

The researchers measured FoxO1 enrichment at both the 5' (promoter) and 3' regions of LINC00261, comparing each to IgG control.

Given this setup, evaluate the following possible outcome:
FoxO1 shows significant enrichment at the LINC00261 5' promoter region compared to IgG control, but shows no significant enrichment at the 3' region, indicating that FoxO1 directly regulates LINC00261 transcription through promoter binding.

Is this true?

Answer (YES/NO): YES